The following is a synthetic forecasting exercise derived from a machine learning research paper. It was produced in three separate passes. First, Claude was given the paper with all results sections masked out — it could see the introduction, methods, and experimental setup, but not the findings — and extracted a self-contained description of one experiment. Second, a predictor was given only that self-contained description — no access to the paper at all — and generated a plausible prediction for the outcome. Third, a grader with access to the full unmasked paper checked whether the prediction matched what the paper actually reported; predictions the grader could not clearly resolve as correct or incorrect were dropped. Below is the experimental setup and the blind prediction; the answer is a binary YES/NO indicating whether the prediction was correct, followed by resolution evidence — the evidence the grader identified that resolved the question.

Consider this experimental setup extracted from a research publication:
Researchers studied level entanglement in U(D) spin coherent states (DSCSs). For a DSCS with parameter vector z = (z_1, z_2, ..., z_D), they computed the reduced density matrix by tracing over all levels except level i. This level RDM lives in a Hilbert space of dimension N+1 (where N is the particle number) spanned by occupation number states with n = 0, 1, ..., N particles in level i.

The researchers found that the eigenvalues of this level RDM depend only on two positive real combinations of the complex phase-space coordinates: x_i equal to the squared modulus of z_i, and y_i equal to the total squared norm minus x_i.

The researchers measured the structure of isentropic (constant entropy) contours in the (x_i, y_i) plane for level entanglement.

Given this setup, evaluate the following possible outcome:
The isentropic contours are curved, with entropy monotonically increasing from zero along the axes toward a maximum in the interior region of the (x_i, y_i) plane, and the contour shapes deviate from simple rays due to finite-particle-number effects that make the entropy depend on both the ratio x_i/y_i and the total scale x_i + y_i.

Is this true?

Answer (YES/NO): NO